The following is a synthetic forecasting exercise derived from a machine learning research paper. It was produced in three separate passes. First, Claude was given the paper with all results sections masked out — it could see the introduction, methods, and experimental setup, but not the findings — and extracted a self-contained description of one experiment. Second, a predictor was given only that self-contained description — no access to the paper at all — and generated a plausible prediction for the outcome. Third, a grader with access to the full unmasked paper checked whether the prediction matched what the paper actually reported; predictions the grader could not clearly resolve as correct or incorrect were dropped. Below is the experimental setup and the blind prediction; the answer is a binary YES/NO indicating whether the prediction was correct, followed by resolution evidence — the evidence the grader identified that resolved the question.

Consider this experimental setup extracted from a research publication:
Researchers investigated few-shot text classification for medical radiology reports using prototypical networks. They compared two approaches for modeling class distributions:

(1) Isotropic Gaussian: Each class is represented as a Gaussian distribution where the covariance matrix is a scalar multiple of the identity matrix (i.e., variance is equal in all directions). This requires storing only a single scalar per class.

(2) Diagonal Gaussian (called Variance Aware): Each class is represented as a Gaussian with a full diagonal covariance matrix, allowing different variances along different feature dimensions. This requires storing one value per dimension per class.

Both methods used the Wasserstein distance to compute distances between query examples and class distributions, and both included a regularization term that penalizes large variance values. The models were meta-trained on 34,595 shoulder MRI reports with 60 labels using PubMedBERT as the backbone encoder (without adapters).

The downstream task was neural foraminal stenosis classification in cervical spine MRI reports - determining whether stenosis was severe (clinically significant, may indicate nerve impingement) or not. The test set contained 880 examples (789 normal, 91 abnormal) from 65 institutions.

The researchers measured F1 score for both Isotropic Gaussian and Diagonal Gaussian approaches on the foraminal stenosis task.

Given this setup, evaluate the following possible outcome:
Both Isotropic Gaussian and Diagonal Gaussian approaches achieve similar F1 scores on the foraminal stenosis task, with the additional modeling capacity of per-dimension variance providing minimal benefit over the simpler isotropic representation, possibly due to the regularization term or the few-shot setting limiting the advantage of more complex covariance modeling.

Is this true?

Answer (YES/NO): NO